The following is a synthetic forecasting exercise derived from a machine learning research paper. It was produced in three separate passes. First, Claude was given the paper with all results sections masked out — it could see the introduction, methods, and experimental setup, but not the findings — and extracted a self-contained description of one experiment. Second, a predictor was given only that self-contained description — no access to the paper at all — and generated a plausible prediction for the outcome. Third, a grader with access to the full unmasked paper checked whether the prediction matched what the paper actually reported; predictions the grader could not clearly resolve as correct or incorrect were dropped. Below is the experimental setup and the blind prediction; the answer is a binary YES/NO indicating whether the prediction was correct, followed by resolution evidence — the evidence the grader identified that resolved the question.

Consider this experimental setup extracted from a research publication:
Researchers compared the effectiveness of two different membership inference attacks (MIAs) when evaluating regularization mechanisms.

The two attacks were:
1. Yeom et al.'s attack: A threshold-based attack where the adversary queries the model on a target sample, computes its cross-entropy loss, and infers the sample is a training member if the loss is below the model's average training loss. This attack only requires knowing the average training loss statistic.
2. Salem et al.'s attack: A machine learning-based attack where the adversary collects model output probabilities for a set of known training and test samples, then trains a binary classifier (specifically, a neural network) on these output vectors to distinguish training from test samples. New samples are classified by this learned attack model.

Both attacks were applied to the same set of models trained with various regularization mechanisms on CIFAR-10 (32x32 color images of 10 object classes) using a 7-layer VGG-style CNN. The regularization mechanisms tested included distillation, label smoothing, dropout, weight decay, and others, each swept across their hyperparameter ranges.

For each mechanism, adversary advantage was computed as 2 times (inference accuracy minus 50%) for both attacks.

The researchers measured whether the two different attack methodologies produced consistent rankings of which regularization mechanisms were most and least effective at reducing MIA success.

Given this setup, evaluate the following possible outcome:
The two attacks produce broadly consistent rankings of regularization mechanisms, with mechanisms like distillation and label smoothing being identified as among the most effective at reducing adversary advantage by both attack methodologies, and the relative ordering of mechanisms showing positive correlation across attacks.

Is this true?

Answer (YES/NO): NO